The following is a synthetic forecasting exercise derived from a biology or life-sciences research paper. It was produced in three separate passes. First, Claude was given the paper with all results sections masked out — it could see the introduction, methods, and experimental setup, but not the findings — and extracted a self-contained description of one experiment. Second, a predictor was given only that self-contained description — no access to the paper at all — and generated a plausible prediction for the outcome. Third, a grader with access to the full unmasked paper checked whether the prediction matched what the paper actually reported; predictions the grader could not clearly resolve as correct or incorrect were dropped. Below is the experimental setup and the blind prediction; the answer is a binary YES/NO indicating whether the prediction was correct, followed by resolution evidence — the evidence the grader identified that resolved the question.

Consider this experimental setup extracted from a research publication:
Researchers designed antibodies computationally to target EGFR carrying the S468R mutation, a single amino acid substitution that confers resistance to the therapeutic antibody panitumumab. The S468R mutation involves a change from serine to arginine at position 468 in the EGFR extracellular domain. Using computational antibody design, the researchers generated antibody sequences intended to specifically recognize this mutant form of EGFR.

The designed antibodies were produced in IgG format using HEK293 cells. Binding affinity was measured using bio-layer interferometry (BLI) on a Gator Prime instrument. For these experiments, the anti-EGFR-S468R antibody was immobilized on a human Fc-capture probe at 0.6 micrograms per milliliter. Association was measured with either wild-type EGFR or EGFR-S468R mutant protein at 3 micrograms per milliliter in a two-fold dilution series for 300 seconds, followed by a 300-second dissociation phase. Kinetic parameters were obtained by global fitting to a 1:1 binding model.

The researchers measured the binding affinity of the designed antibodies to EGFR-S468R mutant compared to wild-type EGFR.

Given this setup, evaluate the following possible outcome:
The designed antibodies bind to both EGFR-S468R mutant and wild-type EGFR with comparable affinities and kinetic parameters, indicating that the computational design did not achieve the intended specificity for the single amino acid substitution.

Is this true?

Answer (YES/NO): NO